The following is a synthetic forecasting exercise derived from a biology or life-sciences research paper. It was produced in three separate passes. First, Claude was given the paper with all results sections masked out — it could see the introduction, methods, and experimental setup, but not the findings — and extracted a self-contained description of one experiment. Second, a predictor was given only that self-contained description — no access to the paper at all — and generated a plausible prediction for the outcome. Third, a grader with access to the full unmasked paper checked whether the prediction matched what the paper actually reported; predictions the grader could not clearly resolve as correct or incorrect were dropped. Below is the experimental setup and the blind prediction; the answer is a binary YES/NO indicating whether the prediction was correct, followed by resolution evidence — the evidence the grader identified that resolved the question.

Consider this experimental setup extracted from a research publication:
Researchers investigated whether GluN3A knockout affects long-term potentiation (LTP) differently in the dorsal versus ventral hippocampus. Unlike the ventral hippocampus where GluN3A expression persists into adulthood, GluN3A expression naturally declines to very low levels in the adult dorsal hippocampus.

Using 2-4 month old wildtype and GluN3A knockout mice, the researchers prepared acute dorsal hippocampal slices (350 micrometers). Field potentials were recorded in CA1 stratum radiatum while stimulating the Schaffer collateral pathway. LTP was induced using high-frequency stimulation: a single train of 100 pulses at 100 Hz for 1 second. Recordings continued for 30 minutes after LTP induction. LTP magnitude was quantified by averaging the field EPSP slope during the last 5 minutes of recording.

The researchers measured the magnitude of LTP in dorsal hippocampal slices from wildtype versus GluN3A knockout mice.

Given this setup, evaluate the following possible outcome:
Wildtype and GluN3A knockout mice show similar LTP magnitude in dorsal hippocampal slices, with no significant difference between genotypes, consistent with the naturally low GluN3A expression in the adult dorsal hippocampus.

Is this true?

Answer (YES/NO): YES